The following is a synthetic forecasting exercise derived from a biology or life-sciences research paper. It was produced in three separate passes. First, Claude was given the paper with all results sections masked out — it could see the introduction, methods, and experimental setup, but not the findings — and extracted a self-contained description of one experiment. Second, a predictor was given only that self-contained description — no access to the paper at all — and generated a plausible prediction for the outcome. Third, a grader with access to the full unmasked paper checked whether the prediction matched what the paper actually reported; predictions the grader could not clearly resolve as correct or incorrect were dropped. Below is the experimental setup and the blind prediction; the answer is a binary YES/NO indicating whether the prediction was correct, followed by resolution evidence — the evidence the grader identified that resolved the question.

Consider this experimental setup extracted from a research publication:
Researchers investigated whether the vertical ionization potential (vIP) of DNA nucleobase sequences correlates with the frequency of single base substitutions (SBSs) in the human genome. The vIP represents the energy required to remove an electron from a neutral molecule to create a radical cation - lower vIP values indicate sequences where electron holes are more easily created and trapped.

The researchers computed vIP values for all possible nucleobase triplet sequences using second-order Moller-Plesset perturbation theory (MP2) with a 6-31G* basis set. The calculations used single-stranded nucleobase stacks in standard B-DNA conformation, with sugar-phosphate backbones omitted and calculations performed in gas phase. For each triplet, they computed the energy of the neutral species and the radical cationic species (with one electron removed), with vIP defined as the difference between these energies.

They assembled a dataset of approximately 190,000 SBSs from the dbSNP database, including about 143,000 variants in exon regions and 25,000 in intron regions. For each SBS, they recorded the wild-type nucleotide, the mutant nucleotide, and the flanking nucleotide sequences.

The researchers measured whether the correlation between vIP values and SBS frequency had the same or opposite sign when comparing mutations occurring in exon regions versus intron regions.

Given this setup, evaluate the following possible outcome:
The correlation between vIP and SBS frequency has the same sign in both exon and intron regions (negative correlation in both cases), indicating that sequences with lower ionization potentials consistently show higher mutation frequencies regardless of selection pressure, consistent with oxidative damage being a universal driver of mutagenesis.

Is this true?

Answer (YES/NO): NO